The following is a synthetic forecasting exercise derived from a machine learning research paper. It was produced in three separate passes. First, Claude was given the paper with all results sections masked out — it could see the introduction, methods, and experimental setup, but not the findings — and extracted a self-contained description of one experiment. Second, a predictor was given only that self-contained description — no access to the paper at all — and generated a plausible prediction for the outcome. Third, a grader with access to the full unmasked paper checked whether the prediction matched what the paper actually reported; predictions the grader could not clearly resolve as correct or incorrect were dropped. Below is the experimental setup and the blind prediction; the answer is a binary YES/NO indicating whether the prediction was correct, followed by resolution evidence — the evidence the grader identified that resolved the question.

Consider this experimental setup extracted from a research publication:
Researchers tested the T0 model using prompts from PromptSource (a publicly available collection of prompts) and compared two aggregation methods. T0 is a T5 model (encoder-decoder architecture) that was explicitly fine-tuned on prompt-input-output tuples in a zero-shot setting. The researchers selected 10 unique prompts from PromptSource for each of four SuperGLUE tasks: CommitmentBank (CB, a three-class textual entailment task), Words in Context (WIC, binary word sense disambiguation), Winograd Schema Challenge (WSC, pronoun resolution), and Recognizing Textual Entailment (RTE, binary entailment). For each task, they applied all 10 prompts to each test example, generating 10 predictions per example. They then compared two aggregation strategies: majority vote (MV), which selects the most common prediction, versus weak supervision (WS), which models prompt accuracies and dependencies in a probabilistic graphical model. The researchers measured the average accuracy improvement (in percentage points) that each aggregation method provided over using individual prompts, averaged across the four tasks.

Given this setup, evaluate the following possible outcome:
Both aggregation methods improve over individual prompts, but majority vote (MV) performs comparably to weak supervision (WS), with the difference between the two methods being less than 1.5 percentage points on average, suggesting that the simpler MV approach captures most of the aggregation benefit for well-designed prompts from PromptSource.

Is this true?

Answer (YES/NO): NO